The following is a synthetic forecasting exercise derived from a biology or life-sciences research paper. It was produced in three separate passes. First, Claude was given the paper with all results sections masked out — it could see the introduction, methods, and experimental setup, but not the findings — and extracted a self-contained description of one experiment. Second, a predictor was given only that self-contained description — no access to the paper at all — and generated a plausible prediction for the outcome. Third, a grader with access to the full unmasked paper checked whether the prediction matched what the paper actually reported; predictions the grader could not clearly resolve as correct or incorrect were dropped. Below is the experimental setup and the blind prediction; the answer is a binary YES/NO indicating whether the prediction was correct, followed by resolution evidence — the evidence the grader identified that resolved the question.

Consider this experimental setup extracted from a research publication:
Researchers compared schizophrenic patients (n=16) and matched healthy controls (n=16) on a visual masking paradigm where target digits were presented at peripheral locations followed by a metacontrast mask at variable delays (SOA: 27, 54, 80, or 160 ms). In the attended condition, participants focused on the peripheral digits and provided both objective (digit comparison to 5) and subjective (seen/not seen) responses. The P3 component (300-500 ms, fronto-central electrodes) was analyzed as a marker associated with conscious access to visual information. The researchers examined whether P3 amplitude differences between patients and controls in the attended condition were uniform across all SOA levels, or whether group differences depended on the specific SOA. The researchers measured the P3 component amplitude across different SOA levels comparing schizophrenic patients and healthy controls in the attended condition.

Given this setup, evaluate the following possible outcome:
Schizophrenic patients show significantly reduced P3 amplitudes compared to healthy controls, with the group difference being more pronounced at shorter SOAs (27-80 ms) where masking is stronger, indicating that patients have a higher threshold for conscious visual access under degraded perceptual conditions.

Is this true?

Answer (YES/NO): NO